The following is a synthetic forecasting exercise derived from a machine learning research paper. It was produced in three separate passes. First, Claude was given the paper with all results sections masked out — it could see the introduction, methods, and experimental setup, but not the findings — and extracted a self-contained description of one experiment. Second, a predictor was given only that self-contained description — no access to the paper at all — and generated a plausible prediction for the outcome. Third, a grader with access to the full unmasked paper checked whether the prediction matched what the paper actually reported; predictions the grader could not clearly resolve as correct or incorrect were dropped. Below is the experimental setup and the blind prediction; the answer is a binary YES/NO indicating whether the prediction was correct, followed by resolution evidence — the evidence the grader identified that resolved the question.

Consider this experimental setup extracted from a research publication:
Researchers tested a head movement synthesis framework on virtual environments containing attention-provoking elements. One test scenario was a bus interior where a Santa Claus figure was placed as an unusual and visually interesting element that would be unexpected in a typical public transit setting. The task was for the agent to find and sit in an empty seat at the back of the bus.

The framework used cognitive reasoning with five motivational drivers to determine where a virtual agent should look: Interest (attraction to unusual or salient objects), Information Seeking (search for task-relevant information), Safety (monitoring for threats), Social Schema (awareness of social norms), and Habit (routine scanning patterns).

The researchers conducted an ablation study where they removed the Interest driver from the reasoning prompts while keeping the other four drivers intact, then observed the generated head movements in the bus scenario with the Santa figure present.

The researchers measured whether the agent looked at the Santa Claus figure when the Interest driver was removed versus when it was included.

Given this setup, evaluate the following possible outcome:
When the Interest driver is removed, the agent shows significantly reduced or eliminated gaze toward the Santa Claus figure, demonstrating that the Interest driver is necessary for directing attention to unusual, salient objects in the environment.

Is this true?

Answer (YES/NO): YES